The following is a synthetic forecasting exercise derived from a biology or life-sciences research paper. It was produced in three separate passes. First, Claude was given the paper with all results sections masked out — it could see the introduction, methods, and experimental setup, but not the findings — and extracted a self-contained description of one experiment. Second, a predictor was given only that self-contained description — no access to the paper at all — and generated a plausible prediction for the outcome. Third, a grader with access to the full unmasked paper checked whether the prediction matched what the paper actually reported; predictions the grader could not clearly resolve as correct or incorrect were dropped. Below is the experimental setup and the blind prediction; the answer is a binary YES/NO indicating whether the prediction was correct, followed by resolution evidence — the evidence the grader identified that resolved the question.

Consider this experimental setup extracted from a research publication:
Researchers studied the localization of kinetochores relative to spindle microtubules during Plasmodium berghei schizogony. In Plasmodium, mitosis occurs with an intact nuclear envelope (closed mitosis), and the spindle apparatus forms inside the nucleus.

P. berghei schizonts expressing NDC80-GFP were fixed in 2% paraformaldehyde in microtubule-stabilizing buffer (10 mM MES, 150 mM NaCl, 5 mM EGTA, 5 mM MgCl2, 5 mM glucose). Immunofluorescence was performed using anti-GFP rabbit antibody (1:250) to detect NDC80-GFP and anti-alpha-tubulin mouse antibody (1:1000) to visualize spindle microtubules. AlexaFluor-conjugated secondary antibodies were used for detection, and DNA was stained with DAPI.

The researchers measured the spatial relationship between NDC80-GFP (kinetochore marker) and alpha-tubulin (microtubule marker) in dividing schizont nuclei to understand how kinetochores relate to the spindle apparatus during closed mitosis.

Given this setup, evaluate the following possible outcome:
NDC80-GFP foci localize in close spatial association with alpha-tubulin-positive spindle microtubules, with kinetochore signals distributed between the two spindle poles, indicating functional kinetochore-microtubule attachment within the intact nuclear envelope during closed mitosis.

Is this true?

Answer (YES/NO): NO